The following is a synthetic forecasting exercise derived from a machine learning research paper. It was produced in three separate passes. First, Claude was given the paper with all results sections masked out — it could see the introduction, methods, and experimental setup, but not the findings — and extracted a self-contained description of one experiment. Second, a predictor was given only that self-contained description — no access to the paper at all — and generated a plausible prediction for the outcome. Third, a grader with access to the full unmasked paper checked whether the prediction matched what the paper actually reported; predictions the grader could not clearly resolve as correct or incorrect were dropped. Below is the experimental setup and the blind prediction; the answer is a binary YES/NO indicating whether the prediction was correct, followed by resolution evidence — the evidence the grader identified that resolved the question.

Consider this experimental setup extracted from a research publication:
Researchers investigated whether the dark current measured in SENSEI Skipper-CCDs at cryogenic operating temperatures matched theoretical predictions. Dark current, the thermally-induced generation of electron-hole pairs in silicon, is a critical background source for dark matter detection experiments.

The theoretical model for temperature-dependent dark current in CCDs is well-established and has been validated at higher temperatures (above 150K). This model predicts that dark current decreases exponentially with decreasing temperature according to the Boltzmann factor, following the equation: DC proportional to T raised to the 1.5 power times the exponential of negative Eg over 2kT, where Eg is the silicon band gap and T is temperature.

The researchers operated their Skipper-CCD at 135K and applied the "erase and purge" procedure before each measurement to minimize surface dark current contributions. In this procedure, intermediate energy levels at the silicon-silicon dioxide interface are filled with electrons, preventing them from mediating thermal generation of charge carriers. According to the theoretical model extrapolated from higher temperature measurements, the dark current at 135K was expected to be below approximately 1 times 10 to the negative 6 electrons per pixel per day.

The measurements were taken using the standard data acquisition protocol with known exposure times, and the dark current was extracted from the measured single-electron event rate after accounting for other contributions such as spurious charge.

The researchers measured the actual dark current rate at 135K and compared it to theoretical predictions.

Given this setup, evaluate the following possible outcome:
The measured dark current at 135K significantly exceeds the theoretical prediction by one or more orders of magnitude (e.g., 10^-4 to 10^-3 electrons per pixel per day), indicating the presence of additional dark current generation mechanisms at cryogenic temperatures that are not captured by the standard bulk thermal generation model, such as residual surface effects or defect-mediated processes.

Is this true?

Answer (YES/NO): YES